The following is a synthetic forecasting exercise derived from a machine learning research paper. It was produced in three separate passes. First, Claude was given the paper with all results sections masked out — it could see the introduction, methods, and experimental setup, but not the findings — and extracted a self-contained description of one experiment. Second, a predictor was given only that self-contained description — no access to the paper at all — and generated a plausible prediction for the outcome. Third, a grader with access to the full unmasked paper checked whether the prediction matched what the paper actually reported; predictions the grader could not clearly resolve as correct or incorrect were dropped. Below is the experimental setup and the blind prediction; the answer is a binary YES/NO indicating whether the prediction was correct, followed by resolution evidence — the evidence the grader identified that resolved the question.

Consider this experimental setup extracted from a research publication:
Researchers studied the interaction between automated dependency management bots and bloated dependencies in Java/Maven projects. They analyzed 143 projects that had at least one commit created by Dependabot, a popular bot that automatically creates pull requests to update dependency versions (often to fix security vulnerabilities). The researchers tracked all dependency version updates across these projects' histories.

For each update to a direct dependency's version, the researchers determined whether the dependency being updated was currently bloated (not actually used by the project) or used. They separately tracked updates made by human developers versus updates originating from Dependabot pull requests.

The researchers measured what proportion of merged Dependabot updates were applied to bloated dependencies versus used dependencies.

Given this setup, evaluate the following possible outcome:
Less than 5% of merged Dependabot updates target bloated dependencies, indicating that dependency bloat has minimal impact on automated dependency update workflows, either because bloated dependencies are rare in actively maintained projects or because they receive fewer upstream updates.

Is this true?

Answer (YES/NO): NO